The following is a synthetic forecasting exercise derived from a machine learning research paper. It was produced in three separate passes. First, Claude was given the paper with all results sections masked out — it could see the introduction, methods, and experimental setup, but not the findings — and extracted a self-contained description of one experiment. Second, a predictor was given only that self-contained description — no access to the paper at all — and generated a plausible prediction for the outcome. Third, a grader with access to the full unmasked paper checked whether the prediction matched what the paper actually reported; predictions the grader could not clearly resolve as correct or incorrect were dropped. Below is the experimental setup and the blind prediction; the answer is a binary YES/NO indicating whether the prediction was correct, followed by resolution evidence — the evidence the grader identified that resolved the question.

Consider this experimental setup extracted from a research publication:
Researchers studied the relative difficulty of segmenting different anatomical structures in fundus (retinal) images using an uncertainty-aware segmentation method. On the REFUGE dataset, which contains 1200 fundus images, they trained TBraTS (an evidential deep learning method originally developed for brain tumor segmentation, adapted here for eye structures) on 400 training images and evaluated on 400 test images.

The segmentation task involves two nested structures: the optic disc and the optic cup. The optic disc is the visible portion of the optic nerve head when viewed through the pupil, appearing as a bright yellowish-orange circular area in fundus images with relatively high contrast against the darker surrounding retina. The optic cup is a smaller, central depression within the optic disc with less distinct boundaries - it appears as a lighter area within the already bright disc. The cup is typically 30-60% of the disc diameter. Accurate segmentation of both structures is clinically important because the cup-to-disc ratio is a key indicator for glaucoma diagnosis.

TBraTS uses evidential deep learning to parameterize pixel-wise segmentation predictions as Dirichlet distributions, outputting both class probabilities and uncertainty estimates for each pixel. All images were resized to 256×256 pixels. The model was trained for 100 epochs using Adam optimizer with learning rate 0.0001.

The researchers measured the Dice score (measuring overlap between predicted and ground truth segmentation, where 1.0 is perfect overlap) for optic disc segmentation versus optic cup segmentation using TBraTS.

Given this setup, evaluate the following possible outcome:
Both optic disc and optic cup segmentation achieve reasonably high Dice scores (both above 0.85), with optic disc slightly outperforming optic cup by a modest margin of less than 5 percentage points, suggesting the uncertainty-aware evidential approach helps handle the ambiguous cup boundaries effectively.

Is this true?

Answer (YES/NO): NO